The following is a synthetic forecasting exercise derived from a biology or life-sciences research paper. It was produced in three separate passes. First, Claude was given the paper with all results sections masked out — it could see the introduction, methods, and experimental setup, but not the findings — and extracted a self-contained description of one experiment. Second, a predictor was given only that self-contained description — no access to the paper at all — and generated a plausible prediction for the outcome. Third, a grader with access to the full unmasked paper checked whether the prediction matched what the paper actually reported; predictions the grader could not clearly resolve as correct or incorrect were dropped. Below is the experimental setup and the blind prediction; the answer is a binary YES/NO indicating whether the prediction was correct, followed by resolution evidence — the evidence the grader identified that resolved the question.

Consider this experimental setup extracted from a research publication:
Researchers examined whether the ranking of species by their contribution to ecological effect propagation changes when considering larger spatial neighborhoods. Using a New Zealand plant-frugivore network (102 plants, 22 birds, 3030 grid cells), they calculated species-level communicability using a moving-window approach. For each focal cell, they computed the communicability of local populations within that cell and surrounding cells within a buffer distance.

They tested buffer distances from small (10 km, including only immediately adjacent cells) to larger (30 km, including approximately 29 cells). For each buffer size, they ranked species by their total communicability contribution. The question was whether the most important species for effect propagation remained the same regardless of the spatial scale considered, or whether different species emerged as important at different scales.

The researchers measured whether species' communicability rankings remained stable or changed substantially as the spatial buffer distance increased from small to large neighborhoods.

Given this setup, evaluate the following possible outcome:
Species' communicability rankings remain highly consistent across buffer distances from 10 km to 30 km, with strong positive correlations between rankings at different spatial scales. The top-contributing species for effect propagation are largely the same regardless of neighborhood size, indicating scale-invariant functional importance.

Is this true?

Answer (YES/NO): YES